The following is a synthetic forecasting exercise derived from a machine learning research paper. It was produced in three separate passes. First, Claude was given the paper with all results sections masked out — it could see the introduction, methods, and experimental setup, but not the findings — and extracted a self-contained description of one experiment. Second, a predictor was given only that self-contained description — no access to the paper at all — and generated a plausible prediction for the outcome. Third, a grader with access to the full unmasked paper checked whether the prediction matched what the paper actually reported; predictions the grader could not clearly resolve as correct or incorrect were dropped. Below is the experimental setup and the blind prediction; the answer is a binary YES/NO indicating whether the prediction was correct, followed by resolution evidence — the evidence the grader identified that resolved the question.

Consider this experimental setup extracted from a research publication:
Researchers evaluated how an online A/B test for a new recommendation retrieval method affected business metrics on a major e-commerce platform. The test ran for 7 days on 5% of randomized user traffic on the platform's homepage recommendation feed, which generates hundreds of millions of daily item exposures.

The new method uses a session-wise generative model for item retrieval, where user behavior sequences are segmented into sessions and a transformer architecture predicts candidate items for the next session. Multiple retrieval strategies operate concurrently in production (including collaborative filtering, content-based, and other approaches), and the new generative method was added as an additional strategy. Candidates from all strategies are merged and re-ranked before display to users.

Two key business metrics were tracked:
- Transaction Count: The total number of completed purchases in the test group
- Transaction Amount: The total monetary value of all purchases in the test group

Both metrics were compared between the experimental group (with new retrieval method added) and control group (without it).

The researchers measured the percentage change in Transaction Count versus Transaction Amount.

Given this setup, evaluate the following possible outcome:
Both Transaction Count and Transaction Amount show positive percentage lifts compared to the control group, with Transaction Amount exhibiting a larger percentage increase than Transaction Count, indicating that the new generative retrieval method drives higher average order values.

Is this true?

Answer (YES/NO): YES